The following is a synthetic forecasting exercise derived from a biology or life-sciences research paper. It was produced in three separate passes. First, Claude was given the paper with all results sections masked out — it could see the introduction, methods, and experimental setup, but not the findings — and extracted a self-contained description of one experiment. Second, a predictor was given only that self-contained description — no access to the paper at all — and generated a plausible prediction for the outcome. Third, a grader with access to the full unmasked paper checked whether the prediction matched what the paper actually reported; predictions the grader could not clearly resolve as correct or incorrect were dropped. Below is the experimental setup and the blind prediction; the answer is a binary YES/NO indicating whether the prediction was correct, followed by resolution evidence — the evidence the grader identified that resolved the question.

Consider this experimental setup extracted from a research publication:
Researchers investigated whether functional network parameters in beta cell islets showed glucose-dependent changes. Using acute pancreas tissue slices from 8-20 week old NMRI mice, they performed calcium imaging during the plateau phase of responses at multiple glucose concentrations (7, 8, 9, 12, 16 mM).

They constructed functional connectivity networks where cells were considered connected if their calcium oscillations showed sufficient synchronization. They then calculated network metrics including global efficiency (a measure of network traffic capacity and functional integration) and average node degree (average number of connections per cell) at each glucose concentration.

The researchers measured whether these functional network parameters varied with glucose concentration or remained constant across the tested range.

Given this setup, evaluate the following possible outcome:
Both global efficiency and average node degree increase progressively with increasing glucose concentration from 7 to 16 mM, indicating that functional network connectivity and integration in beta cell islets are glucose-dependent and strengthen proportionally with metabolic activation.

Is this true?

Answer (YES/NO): YES